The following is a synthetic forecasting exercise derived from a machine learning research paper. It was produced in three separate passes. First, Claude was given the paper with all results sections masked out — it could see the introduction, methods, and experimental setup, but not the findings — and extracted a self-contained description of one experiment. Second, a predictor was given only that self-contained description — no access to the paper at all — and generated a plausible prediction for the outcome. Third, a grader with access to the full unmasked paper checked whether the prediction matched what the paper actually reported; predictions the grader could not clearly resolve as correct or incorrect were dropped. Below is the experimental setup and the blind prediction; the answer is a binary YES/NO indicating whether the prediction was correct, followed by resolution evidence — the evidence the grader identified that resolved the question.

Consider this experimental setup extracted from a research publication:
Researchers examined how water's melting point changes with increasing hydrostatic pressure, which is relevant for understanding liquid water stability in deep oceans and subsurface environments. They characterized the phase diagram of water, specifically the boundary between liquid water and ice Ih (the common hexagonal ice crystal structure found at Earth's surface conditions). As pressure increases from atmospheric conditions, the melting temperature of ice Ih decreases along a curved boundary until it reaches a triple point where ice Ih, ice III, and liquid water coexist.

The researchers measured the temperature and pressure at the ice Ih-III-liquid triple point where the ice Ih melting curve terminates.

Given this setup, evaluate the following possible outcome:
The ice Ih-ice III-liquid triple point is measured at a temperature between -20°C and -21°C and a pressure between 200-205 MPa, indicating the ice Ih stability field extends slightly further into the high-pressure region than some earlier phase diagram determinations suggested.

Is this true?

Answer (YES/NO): NO